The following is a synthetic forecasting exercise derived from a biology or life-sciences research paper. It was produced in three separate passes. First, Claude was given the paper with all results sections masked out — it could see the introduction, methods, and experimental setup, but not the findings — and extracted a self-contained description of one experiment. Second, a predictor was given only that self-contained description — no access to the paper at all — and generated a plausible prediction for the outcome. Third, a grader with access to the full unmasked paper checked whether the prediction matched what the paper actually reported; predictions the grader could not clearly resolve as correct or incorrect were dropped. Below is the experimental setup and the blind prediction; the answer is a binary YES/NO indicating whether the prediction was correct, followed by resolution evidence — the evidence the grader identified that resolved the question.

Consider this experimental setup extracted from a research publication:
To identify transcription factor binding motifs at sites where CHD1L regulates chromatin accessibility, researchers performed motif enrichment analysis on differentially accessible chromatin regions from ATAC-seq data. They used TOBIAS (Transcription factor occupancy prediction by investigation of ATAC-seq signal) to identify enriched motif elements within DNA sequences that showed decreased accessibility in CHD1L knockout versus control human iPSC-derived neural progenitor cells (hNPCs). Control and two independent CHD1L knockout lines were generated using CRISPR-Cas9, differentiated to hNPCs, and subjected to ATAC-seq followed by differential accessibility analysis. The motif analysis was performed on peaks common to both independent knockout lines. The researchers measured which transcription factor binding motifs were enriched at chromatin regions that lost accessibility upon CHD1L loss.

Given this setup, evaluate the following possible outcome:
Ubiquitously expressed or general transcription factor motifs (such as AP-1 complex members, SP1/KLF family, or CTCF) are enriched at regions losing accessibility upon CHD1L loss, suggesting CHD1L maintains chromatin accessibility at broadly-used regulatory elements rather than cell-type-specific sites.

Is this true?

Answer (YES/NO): NO